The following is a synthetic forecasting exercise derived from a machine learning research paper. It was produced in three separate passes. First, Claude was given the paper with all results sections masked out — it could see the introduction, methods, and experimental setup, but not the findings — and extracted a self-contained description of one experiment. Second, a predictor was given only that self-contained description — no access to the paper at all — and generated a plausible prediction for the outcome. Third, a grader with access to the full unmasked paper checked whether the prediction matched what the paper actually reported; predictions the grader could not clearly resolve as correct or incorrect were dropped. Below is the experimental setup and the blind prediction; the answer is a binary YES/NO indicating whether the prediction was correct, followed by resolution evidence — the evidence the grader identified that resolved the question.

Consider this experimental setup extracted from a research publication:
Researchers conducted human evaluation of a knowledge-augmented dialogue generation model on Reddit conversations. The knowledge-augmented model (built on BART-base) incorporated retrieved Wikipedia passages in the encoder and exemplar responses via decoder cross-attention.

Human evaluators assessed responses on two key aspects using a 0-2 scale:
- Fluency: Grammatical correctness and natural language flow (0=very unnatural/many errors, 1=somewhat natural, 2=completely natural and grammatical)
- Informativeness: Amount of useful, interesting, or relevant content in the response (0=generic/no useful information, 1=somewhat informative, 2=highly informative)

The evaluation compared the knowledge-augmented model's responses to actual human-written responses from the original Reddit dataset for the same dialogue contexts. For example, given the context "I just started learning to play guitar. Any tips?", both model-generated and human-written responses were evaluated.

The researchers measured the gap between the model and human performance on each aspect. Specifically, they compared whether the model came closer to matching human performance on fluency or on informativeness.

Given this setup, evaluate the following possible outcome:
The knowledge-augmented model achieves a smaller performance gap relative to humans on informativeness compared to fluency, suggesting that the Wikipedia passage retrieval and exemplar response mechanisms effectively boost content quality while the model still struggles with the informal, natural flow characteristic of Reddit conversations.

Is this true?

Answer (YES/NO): NO